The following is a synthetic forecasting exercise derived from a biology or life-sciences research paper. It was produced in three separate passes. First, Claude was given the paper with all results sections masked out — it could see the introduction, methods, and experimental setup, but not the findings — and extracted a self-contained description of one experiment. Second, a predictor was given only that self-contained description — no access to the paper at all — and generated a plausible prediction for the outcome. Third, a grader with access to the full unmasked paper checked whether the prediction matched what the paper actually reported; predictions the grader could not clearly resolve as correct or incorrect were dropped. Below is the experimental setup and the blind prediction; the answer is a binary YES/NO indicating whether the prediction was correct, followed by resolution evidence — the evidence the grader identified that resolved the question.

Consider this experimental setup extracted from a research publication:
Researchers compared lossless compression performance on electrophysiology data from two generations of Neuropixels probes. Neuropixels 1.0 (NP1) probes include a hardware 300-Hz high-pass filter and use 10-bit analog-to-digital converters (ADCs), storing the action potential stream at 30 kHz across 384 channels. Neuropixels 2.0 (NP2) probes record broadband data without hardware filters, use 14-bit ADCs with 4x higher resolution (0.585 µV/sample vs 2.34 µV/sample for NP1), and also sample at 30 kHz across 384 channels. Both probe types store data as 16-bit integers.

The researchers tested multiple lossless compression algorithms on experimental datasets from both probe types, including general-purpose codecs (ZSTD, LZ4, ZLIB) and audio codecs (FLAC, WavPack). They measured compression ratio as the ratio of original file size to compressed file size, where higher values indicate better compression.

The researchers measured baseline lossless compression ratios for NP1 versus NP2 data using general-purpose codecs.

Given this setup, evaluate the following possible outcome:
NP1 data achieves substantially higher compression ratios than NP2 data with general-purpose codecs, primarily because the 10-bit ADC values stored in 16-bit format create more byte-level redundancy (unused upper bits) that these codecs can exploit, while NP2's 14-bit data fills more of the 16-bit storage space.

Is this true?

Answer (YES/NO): YES